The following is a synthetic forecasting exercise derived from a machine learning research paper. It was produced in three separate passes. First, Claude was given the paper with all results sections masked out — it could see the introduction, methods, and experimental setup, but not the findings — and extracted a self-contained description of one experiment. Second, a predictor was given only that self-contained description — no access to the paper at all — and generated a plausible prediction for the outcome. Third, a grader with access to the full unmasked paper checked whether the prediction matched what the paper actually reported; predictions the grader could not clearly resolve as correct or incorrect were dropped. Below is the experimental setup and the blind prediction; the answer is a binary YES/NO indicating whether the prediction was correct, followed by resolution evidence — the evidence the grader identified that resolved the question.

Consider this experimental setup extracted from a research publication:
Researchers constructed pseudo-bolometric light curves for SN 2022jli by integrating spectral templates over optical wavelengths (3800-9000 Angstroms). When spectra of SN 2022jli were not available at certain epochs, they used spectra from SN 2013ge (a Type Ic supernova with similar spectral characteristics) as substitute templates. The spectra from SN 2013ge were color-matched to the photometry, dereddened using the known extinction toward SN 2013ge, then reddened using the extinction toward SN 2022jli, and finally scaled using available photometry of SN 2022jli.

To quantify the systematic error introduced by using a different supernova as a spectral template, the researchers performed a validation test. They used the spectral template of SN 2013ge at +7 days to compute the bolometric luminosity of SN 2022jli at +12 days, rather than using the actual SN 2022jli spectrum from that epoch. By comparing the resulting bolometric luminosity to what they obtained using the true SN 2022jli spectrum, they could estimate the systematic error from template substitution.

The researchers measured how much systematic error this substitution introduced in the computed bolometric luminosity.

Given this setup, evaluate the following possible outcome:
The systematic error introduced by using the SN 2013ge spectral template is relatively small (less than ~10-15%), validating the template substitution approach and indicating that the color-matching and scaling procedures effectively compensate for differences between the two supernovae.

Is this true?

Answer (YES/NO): YES